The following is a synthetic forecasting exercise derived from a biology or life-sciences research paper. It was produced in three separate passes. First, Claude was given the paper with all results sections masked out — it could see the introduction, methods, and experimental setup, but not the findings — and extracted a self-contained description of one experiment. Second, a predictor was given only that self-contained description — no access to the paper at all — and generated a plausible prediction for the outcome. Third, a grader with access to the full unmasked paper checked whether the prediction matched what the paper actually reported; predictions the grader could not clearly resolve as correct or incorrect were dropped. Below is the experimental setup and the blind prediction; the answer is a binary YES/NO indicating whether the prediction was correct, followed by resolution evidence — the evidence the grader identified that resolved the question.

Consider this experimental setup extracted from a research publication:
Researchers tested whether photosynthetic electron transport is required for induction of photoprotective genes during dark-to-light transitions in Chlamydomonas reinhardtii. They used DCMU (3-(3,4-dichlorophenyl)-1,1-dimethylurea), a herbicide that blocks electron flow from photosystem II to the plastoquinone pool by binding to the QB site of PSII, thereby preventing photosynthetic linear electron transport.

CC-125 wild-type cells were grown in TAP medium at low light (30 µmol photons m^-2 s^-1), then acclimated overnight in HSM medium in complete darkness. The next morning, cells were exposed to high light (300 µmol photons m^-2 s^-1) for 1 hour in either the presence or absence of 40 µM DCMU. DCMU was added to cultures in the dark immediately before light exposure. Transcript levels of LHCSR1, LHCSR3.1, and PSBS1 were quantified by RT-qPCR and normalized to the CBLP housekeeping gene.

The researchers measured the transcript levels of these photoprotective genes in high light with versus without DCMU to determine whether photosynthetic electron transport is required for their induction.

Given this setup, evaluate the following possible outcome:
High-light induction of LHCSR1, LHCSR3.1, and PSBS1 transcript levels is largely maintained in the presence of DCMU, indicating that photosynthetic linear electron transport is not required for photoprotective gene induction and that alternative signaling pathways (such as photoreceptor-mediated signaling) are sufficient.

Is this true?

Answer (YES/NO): YES